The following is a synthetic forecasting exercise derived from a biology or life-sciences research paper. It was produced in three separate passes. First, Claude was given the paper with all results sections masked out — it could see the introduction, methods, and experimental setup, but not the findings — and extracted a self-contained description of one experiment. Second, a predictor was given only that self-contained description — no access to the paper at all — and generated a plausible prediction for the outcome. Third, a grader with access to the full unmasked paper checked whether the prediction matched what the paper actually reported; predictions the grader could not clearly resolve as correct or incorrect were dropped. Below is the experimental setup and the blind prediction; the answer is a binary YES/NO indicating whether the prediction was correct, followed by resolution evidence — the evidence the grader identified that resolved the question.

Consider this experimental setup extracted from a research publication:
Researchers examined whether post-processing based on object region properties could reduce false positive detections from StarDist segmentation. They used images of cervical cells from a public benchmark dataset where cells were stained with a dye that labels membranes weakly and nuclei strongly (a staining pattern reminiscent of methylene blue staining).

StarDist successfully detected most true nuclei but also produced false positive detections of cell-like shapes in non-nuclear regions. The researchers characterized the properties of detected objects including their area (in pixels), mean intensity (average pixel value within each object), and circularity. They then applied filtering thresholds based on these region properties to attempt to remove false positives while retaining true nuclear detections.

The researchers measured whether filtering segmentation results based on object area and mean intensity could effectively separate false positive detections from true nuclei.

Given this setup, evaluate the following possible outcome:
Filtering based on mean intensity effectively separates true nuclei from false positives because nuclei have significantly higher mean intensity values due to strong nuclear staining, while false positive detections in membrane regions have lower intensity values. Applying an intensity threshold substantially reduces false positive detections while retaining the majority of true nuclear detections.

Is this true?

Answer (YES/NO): NO